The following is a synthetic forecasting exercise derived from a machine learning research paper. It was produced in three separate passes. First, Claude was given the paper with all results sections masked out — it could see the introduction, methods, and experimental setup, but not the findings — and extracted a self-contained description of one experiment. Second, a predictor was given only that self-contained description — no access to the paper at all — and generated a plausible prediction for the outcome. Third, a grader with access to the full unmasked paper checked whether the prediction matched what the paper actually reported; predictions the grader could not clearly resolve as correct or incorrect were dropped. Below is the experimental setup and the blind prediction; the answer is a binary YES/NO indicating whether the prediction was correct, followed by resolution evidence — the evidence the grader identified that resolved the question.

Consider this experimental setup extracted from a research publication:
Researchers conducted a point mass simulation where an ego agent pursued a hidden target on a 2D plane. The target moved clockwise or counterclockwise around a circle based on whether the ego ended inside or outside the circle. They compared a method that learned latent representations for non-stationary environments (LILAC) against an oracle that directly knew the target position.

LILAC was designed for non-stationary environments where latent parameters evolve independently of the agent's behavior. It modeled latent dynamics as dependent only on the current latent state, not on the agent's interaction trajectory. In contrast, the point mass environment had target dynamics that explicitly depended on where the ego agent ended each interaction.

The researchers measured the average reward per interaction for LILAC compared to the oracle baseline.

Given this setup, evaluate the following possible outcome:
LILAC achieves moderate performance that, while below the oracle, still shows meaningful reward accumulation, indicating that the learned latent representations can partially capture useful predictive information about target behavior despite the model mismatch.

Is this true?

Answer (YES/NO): NO